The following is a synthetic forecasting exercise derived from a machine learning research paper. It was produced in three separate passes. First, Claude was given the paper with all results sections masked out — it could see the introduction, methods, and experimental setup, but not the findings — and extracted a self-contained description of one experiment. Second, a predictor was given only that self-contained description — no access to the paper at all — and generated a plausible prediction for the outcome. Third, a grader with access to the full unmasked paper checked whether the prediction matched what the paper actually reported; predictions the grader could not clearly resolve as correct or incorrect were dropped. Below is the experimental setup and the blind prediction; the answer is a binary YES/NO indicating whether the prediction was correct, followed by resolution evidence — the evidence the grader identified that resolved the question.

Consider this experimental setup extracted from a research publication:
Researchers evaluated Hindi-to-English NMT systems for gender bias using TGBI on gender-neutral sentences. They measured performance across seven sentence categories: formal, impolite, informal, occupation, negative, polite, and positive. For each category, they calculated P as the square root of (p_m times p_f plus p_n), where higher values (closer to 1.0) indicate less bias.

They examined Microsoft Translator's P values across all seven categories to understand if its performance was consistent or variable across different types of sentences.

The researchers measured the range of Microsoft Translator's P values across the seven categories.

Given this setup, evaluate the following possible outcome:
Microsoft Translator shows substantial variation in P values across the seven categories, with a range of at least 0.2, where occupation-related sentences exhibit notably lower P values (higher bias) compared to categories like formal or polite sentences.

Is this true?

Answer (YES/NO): YES